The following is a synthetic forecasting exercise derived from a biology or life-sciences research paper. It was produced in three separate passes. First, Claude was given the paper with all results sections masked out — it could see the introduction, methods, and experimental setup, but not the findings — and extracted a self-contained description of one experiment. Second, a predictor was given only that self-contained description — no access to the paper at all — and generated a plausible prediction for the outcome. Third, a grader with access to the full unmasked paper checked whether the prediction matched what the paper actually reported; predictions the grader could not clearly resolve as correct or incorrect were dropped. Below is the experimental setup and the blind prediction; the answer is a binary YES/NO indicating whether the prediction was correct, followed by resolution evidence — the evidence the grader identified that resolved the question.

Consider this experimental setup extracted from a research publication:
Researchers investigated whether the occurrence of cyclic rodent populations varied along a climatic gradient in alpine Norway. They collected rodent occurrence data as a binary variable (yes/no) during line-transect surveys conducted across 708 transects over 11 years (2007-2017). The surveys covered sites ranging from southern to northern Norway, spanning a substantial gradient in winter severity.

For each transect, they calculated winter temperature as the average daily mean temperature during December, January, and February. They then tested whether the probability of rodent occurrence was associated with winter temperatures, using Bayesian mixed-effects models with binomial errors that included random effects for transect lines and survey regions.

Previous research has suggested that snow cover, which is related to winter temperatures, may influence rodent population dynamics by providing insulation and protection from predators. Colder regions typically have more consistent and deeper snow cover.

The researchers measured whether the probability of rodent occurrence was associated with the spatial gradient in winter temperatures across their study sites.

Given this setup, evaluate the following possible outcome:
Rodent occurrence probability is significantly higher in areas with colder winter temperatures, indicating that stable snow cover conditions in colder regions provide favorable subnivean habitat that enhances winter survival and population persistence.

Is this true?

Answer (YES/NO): YES